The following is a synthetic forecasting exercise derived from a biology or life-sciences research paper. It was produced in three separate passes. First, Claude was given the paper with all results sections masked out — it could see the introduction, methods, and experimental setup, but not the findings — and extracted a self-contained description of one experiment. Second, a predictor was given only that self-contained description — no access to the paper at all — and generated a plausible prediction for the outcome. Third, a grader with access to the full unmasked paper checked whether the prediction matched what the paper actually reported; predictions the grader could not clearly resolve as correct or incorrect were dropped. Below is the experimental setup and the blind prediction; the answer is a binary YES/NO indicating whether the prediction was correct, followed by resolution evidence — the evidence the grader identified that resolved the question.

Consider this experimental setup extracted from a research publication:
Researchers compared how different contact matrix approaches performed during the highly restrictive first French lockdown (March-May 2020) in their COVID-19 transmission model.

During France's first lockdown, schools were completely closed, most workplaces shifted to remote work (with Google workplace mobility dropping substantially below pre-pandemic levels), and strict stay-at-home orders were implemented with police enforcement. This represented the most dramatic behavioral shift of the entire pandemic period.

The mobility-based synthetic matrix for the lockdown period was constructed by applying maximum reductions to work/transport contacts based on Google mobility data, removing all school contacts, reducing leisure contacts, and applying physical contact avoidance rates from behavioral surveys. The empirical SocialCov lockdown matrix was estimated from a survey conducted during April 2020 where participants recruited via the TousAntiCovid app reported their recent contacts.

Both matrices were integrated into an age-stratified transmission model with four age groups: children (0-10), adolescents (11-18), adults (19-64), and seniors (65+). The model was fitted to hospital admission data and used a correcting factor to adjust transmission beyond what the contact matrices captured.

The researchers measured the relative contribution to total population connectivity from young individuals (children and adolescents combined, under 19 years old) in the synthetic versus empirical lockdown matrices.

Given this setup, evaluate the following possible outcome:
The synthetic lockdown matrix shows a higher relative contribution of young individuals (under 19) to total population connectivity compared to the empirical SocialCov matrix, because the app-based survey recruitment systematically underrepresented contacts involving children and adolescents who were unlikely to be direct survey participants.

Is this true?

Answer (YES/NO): NO